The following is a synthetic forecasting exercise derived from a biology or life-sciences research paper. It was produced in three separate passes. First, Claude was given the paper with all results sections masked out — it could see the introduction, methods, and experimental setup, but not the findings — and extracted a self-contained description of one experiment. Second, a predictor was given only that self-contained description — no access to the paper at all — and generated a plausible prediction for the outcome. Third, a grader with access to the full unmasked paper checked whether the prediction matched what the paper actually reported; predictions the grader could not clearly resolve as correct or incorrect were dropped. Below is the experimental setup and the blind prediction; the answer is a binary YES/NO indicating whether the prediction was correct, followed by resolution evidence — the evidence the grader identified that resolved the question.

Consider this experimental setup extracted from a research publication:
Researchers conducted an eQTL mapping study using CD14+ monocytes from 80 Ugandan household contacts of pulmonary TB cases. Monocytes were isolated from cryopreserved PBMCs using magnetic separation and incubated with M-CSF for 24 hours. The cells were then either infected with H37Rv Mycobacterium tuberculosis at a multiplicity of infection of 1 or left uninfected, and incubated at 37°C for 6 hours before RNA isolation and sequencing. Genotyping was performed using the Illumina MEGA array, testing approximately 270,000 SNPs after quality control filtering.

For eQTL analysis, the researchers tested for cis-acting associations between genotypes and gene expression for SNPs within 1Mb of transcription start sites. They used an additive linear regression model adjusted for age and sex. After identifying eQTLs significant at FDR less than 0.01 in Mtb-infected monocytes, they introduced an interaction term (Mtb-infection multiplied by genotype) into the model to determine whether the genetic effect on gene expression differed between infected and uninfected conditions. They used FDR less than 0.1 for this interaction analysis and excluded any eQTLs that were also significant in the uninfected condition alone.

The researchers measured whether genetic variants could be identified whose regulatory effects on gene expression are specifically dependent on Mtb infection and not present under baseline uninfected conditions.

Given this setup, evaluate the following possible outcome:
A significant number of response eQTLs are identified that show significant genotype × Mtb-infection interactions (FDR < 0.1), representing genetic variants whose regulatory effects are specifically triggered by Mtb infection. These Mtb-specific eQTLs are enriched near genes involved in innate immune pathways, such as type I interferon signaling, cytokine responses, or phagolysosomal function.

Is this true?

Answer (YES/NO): NO